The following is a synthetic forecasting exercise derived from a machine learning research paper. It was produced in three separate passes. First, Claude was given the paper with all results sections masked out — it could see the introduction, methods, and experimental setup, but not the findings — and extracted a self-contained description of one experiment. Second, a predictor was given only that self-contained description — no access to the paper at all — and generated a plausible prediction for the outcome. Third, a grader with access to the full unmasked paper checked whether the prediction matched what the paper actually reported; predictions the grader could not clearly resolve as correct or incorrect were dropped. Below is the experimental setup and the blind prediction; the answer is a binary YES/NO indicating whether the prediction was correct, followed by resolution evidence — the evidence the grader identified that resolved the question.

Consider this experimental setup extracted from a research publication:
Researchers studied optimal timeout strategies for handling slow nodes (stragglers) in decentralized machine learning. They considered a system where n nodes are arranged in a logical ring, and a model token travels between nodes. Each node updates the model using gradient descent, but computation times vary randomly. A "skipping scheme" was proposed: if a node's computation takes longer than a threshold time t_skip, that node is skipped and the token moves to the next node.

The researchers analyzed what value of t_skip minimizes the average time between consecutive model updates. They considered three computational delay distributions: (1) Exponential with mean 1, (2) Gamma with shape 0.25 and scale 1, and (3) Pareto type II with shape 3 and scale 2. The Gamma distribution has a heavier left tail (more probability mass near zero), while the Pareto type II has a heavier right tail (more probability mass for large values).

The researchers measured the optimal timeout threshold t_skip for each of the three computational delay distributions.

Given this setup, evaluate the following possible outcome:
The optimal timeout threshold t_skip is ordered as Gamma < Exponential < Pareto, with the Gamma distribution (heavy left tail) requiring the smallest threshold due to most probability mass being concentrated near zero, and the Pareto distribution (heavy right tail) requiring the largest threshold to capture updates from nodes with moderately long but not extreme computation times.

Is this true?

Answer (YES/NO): NO